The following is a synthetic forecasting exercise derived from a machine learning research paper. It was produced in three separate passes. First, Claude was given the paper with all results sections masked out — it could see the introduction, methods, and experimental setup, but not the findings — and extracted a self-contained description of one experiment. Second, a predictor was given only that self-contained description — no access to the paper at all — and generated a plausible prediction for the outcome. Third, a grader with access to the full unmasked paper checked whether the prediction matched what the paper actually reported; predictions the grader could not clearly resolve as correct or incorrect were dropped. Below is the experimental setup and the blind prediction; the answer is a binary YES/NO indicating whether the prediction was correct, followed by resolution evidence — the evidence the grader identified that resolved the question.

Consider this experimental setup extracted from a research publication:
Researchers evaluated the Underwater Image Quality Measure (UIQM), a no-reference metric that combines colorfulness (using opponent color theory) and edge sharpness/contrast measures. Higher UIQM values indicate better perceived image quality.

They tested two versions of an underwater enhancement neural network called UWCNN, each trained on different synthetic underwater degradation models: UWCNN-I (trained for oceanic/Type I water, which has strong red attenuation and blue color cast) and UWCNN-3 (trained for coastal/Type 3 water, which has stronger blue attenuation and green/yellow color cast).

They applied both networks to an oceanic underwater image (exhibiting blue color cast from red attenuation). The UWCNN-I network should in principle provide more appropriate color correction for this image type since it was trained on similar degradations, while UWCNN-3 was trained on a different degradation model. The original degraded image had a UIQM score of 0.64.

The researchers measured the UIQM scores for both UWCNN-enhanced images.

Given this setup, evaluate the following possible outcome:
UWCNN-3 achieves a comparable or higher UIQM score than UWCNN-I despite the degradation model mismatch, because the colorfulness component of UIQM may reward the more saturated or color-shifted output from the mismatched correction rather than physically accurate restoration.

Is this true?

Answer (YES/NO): NO